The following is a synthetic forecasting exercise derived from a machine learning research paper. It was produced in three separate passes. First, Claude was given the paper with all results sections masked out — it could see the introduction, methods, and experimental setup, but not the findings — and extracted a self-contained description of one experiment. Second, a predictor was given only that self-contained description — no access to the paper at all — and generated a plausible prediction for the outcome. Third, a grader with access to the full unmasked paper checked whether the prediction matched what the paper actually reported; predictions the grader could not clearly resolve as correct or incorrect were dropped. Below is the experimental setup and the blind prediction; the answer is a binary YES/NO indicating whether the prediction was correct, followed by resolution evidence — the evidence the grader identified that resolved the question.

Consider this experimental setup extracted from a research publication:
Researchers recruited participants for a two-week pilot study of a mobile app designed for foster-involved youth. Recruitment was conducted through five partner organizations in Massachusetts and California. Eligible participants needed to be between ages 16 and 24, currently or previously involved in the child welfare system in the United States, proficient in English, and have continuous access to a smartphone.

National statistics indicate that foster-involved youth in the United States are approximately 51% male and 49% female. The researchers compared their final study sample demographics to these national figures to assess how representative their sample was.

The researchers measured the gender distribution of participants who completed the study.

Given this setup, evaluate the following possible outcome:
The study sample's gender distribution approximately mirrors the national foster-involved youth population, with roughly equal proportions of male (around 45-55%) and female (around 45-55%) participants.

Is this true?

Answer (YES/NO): NO